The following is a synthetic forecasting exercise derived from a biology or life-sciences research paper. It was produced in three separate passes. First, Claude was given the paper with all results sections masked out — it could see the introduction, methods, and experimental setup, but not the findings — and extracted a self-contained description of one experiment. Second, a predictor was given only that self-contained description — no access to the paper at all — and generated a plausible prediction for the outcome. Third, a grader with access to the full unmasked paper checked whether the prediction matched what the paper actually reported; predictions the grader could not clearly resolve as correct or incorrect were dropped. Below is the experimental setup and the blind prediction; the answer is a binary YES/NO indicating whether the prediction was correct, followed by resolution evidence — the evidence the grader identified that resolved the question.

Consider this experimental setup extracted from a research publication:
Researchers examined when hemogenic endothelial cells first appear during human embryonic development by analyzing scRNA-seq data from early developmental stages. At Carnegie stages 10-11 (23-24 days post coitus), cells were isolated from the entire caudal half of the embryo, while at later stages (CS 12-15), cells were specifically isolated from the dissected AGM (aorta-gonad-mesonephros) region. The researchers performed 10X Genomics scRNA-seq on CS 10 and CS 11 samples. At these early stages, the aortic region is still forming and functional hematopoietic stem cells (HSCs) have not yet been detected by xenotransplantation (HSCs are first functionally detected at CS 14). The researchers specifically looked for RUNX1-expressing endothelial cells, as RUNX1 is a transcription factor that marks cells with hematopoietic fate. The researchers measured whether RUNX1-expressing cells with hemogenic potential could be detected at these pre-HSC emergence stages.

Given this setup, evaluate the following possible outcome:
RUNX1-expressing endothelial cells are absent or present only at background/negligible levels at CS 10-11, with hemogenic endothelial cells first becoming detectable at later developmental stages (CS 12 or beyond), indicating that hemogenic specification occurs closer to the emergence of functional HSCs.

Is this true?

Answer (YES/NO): NO